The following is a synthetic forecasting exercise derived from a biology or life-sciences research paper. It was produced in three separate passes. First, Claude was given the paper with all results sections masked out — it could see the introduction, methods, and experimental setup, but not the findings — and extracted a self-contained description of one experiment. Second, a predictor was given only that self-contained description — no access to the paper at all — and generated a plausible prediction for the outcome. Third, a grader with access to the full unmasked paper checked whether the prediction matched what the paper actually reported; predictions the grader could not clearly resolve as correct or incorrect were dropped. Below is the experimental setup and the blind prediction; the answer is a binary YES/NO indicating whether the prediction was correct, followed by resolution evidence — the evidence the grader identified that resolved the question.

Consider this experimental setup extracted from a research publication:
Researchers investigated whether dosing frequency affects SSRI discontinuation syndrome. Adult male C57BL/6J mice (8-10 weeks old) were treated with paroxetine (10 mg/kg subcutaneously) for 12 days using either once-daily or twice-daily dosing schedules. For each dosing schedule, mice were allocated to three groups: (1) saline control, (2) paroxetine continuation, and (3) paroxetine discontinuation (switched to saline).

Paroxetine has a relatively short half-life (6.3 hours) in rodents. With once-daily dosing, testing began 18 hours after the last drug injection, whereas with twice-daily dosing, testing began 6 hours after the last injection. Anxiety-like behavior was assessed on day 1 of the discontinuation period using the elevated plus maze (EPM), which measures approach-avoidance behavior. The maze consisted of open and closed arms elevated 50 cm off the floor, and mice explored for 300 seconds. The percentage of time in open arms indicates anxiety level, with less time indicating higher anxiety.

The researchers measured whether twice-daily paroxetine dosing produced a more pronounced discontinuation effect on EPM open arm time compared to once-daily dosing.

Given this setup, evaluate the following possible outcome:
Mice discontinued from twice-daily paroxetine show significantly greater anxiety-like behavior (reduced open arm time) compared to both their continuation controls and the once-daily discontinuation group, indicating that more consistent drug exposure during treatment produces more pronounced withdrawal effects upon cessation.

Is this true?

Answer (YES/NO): NO